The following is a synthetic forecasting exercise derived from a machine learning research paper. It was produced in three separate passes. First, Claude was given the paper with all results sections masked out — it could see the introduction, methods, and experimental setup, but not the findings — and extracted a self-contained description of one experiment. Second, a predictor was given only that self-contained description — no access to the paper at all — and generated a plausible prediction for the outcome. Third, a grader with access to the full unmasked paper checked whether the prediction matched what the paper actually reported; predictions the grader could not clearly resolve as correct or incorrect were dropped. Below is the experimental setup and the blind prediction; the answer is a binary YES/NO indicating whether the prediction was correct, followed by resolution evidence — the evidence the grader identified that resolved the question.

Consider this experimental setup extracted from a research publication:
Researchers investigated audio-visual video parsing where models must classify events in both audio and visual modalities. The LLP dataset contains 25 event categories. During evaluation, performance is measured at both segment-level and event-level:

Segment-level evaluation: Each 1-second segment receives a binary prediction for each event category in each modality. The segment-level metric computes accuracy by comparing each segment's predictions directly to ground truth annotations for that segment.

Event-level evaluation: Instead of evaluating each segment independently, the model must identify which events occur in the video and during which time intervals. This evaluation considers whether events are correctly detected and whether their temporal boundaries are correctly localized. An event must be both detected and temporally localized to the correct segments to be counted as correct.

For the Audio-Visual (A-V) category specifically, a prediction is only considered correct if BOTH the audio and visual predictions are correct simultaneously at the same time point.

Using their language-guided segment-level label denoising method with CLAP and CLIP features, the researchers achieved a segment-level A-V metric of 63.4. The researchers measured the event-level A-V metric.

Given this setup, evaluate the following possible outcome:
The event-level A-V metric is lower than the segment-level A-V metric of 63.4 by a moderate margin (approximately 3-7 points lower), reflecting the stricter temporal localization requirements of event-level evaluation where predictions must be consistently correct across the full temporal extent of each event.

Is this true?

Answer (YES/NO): NO